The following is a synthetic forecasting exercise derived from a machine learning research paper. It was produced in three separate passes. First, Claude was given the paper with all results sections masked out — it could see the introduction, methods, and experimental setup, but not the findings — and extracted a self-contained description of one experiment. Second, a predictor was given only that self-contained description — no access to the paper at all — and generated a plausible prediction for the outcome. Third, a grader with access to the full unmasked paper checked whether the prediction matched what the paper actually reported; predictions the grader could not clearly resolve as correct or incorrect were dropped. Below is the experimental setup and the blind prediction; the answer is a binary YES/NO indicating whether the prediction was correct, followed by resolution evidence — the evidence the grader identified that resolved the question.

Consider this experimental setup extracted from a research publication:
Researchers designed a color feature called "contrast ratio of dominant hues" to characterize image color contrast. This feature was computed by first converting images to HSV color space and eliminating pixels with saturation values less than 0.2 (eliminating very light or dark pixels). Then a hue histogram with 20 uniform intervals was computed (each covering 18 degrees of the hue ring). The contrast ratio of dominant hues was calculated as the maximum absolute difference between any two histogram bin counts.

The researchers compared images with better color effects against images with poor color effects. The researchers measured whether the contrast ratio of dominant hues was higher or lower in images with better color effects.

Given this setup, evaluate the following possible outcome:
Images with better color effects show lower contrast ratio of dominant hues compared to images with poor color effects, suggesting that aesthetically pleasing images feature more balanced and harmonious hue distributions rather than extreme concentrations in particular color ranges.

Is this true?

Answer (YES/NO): NO